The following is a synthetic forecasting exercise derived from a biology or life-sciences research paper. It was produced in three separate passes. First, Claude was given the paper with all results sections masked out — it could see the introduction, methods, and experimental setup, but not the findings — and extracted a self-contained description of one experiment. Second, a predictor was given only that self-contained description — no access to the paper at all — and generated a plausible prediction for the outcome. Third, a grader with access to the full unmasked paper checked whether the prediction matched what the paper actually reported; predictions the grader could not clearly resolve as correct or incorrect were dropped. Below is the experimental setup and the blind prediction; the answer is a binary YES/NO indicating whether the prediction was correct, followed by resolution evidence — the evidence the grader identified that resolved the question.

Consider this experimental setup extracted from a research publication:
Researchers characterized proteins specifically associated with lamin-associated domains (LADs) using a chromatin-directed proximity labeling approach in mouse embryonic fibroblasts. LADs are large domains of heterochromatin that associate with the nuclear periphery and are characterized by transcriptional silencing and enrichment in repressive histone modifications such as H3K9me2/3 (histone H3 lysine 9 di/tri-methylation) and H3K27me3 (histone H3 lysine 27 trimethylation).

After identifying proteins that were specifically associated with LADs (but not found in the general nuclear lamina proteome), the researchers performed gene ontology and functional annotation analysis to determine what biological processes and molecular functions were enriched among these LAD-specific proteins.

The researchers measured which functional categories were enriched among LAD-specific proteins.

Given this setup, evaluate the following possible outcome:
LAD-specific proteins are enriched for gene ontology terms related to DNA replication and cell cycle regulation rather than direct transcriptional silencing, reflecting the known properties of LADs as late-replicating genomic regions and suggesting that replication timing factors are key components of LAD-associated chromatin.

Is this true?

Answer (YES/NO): NO